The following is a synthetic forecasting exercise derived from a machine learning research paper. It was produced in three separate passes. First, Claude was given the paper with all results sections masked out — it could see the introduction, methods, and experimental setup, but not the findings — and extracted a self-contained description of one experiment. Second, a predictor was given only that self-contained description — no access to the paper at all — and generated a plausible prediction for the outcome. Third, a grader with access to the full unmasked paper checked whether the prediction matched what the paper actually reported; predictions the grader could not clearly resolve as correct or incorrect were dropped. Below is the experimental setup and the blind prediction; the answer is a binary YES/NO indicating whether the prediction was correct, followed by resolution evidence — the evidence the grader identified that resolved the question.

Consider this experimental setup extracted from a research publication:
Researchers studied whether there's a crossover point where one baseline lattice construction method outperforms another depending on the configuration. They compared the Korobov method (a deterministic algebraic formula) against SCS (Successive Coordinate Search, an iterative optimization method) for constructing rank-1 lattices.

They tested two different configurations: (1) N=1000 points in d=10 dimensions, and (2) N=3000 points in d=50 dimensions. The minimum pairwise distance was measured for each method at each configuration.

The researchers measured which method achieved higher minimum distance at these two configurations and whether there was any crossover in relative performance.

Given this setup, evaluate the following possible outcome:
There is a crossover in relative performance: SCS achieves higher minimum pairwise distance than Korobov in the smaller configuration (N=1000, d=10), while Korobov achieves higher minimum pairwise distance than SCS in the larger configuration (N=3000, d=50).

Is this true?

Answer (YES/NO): NO